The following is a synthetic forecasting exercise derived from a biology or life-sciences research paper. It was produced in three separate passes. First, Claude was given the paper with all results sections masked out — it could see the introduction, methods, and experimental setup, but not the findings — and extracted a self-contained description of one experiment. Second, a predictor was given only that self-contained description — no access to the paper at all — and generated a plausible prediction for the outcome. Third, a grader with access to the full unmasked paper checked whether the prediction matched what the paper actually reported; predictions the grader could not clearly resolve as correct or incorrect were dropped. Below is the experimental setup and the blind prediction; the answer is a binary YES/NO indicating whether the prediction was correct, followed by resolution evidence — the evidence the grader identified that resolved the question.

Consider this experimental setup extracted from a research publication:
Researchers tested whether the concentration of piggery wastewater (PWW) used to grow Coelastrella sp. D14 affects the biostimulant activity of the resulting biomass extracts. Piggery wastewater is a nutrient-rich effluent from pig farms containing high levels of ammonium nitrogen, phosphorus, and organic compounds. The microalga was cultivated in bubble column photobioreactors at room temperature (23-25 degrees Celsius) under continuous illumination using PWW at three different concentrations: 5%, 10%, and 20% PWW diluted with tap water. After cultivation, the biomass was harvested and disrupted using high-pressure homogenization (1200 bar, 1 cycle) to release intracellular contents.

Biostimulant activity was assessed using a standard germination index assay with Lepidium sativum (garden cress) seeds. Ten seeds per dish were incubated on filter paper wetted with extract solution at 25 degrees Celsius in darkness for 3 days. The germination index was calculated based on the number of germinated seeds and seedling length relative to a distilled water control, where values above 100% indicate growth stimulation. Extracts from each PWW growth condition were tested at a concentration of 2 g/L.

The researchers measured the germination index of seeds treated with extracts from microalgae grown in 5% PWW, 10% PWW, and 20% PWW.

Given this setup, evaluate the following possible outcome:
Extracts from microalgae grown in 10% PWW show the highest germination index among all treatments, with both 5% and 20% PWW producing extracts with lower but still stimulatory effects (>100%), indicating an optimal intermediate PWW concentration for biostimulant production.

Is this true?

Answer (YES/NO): NO